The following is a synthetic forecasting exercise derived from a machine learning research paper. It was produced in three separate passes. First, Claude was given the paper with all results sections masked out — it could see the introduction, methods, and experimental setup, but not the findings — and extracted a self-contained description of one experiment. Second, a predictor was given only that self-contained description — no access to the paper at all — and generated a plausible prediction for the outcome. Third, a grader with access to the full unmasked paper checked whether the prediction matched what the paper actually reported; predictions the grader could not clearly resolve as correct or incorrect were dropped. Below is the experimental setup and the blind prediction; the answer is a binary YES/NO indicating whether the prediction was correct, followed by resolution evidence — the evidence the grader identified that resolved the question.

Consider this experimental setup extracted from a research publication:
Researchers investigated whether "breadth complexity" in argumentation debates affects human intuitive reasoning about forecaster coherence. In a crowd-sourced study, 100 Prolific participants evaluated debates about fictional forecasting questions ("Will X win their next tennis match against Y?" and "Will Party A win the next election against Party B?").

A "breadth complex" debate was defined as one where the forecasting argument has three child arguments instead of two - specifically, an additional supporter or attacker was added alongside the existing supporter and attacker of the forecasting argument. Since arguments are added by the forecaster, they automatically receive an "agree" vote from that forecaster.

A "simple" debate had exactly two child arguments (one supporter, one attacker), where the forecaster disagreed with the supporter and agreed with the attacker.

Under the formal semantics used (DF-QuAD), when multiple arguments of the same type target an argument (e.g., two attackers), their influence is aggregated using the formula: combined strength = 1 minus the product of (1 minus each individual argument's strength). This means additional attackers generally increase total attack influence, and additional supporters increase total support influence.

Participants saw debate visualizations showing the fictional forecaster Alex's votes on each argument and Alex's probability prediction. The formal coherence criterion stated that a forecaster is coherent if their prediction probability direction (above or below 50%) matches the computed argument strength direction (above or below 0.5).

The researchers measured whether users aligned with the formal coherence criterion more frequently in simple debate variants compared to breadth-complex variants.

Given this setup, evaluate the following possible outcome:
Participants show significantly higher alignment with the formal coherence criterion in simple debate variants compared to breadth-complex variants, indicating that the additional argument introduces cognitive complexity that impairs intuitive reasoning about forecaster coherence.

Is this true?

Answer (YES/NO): NO